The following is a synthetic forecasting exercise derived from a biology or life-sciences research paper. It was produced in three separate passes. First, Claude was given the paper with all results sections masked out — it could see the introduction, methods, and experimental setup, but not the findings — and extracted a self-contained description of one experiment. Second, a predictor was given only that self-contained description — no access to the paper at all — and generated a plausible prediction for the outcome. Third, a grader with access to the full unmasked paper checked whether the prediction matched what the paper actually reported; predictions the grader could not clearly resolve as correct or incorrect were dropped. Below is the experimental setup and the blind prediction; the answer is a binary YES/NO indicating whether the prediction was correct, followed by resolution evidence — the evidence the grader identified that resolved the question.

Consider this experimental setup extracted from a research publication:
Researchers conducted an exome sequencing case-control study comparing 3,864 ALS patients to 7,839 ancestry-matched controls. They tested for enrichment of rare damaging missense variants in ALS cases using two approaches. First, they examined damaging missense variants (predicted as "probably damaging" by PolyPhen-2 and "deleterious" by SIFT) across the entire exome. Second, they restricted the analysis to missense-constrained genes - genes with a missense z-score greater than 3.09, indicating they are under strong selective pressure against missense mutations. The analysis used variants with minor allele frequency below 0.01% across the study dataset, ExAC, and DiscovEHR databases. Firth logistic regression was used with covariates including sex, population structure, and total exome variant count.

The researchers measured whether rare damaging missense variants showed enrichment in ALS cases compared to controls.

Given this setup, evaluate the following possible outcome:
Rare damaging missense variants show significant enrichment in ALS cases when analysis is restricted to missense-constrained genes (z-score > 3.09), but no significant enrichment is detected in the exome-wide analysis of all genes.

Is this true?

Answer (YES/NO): YES